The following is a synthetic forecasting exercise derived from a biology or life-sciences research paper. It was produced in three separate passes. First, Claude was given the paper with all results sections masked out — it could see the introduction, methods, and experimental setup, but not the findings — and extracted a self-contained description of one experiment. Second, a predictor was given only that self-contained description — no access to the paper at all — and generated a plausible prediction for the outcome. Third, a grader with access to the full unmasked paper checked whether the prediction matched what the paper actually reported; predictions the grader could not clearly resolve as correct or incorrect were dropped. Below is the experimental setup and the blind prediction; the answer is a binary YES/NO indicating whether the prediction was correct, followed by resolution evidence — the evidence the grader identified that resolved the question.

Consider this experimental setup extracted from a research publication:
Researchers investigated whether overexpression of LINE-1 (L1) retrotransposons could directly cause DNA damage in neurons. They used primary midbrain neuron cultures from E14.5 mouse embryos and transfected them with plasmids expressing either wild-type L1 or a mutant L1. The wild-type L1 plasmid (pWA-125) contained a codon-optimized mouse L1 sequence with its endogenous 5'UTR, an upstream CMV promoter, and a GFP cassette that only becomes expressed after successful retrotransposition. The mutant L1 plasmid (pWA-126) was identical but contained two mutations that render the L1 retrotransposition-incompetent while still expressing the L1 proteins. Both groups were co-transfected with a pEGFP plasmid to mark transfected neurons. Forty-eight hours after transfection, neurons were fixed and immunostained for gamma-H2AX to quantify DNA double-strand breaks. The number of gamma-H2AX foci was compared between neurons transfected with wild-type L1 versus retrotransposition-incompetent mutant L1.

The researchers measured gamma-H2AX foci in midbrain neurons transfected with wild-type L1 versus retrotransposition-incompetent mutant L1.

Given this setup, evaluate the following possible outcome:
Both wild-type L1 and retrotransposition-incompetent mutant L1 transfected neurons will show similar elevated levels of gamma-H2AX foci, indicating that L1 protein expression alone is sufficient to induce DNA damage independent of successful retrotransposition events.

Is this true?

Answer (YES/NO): NO